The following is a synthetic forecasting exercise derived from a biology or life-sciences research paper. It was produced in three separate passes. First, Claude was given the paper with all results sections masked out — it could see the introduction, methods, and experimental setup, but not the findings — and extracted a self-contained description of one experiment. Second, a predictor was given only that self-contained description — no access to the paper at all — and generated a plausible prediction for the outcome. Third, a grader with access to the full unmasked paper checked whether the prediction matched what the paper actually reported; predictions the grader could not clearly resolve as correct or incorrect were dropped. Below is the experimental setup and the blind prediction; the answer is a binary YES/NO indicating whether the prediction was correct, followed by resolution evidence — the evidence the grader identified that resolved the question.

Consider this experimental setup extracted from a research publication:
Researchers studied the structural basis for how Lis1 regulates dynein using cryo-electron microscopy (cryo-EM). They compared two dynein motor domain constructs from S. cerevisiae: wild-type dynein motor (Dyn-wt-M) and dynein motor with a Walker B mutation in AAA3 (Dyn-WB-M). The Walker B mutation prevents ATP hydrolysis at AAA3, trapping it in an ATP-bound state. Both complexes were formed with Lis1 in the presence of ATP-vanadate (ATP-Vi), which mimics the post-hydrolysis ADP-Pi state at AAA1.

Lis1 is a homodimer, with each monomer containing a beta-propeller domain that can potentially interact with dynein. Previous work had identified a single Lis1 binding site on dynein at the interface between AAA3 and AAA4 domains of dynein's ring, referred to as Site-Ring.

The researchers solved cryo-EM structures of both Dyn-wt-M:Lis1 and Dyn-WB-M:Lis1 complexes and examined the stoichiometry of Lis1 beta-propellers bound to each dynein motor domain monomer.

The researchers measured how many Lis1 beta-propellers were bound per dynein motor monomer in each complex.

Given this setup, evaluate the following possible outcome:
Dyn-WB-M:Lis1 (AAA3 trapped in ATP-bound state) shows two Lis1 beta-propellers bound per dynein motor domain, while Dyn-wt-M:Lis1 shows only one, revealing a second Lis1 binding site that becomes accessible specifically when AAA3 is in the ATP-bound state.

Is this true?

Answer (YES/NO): YES